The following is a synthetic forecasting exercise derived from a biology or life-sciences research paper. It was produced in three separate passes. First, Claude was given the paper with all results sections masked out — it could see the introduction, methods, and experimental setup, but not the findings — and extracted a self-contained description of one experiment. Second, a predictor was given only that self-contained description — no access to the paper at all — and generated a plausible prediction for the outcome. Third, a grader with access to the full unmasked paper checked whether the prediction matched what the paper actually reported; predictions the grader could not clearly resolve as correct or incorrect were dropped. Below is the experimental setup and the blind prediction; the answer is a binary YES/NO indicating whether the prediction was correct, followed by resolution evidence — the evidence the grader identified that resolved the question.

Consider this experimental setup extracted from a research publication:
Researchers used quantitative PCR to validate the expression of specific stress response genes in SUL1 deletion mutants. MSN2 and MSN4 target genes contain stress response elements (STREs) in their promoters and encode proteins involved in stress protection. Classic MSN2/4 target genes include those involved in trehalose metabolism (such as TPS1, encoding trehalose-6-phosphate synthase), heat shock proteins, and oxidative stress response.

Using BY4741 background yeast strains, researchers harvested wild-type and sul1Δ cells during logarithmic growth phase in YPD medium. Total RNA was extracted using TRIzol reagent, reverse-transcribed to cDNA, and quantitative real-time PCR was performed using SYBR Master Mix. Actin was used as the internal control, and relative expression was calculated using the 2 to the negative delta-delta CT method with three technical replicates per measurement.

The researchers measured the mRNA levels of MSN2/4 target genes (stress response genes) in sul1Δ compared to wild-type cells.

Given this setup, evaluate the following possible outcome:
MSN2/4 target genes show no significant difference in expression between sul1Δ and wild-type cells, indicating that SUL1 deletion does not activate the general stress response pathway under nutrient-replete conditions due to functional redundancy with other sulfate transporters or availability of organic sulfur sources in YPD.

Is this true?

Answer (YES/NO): NO